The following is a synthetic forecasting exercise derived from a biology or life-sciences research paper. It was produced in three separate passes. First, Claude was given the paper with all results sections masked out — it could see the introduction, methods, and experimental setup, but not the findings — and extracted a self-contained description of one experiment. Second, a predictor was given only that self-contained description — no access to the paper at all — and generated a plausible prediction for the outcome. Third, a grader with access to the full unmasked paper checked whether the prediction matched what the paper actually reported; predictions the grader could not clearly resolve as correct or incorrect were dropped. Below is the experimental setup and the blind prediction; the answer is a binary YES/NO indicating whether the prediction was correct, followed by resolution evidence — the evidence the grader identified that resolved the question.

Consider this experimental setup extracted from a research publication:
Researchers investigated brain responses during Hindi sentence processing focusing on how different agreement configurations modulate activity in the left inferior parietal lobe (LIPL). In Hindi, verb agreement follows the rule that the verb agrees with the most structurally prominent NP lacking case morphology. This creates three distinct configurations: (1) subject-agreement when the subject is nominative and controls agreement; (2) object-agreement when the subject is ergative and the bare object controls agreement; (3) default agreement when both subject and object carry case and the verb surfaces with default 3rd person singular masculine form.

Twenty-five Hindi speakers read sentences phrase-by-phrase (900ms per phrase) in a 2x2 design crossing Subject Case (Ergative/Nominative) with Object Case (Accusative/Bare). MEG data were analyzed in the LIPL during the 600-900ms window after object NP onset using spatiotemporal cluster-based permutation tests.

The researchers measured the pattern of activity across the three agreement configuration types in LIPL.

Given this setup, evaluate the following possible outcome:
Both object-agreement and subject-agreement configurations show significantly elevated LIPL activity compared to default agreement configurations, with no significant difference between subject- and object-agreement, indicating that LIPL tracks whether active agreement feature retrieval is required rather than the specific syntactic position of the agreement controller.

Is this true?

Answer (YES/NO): NO